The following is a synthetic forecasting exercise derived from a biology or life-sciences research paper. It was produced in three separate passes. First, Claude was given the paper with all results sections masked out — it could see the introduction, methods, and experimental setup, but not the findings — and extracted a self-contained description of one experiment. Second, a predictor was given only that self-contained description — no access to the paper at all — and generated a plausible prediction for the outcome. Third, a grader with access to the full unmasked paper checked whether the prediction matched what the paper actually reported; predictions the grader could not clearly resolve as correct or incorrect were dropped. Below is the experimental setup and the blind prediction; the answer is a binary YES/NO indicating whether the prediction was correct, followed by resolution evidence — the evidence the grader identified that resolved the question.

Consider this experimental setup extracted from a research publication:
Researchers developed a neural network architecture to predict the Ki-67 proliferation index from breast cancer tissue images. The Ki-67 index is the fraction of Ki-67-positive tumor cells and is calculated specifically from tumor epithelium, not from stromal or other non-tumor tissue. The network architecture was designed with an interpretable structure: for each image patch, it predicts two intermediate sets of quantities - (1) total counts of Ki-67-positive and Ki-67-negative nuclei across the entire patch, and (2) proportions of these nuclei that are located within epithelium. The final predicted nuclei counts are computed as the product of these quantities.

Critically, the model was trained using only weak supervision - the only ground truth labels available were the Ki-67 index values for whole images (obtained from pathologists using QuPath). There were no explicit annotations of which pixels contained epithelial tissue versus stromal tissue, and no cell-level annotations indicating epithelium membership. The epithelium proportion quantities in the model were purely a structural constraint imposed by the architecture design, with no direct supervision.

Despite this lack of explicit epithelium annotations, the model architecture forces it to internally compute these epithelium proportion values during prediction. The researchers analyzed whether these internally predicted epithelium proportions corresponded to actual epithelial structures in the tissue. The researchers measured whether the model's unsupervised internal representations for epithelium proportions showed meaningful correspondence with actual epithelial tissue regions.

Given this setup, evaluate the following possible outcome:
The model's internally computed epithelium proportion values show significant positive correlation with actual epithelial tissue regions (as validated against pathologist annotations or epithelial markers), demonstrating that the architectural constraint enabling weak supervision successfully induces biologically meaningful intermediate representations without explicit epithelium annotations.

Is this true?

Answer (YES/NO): YES